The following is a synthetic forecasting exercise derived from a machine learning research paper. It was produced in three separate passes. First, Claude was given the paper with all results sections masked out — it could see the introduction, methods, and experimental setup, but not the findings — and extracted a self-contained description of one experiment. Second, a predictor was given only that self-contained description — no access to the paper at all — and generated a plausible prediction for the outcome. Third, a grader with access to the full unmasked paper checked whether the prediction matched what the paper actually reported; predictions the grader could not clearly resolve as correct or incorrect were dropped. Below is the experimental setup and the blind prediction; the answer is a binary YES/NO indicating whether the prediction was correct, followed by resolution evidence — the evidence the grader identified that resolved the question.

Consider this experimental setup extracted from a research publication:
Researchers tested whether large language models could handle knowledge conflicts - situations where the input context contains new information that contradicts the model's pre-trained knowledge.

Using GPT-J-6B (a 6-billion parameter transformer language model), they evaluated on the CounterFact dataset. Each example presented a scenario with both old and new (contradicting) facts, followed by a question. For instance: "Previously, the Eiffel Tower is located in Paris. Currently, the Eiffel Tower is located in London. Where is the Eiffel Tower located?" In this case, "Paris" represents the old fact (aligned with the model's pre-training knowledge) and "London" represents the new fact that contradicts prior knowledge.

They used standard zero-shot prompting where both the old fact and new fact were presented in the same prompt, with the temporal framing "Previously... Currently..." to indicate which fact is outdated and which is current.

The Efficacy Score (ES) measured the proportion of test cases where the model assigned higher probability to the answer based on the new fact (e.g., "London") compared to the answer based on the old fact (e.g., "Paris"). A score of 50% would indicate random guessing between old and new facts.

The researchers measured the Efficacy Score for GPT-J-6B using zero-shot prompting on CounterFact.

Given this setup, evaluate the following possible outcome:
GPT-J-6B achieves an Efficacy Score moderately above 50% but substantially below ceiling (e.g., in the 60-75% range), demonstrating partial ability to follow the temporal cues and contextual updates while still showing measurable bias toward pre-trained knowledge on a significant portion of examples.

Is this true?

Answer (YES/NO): NO